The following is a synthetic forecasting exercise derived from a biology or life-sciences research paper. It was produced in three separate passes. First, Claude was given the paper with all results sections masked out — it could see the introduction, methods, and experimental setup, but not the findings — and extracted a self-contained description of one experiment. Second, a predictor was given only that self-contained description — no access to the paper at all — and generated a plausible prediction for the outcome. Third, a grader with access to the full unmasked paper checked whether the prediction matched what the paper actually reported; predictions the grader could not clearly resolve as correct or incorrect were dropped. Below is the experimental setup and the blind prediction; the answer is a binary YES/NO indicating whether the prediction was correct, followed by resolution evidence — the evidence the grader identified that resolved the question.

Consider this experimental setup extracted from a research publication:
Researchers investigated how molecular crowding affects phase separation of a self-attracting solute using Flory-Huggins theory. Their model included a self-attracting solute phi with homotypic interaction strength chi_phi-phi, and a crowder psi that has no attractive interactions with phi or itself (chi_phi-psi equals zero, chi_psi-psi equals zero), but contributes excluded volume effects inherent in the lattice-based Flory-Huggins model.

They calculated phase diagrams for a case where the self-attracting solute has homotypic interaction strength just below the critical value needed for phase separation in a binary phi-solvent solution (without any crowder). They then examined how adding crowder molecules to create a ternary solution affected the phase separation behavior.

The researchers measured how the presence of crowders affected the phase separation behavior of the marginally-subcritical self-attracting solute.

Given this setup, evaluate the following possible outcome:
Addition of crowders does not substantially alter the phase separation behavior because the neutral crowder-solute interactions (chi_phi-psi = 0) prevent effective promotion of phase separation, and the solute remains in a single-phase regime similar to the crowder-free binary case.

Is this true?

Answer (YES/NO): NO